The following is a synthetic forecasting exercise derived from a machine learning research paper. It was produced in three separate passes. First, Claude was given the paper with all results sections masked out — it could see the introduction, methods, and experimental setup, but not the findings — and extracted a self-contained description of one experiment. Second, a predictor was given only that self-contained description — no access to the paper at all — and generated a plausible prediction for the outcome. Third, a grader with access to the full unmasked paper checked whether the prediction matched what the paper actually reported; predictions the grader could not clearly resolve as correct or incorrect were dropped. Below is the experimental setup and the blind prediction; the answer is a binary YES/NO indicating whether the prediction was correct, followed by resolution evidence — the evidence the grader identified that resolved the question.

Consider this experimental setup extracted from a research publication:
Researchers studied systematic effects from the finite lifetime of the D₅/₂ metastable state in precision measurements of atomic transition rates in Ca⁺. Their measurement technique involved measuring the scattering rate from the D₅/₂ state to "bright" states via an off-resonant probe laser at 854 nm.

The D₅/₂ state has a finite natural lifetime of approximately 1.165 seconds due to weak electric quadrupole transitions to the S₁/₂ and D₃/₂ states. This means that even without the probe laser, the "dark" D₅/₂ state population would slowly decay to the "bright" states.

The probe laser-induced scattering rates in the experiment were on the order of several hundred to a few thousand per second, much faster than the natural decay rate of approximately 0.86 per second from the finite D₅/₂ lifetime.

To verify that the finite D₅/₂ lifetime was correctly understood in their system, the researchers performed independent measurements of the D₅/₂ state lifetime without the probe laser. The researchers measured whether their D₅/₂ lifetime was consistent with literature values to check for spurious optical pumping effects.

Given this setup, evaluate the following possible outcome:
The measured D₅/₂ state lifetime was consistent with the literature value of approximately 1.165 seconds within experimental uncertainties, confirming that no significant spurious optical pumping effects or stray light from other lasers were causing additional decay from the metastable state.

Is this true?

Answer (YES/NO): YES